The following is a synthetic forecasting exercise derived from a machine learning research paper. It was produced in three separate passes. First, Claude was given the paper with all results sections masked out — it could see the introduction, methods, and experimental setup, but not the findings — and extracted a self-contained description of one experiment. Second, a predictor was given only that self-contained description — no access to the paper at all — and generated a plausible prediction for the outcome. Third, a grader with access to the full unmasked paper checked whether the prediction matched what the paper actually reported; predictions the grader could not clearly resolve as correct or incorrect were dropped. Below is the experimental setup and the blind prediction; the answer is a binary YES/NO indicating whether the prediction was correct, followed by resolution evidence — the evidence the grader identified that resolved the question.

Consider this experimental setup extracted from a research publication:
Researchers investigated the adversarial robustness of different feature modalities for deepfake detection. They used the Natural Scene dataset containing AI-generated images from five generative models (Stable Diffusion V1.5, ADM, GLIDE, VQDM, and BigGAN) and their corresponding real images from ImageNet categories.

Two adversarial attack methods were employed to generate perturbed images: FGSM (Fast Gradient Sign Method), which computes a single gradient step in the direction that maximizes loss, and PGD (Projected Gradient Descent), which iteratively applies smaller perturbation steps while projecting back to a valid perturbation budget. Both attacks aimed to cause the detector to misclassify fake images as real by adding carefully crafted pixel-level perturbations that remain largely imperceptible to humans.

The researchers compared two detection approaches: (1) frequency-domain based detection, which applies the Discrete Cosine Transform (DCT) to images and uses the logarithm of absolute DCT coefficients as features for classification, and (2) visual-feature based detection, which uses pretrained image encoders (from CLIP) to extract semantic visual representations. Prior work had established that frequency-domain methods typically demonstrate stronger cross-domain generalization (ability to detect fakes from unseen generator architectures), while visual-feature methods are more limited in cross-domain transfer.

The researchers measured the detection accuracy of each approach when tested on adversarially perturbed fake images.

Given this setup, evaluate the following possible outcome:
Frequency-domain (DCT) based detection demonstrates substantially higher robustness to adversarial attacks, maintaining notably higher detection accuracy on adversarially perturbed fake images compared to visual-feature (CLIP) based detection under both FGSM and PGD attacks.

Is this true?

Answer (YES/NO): NO